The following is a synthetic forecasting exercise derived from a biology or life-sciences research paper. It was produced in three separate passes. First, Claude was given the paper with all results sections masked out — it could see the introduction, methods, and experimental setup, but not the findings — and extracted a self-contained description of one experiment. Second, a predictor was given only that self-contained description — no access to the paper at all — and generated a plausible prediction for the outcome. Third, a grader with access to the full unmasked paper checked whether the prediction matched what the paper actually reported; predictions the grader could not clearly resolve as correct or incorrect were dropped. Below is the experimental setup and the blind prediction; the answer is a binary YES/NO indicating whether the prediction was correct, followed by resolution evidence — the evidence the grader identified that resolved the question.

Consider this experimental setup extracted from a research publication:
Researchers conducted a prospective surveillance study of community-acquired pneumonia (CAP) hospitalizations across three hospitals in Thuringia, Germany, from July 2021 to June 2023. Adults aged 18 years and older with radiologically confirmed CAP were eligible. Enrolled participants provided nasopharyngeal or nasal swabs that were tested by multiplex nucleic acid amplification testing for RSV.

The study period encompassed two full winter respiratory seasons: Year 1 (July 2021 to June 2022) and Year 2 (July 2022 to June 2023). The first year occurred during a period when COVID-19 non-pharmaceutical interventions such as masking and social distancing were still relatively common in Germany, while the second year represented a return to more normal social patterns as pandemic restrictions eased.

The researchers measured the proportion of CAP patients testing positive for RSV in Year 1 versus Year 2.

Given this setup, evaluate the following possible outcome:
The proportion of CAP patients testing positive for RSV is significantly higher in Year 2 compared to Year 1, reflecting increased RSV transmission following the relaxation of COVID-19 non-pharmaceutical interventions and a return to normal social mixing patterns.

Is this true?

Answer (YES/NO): YES